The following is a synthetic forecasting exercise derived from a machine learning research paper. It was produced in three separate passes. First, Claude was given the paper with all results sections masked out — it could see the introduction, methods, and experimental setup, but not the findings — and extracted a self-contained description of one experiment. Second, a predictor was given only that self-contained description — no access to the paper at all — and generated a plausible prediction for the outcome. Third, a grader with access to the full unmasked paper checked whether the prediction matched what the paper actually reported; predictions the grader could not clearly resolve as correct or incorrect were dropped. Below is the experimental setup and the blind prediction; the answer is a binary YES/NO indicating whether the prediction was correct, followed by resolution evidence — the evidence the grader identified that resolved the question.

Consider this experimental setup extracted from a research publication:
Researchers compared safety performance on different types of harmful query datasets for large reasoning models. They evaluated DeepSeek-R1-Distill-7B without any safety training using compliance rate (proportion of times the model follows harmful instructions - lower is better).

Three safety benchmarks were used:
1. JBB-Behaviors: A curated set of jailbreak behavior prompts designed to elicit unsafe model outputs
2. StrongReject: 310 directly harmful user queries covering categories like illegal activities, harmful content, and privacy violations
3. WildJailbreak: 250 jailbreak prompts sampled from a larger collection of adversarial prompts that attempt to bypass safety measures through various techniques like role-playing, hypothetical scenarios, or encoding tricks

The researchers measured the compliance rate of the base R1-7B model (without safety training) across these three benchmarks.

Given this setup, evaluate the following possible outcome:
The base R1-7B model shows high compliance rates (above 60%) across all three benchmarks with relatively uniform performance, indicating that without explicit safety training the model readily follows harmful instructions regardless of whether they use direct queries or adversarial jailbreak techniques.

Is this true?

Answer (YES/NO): NO